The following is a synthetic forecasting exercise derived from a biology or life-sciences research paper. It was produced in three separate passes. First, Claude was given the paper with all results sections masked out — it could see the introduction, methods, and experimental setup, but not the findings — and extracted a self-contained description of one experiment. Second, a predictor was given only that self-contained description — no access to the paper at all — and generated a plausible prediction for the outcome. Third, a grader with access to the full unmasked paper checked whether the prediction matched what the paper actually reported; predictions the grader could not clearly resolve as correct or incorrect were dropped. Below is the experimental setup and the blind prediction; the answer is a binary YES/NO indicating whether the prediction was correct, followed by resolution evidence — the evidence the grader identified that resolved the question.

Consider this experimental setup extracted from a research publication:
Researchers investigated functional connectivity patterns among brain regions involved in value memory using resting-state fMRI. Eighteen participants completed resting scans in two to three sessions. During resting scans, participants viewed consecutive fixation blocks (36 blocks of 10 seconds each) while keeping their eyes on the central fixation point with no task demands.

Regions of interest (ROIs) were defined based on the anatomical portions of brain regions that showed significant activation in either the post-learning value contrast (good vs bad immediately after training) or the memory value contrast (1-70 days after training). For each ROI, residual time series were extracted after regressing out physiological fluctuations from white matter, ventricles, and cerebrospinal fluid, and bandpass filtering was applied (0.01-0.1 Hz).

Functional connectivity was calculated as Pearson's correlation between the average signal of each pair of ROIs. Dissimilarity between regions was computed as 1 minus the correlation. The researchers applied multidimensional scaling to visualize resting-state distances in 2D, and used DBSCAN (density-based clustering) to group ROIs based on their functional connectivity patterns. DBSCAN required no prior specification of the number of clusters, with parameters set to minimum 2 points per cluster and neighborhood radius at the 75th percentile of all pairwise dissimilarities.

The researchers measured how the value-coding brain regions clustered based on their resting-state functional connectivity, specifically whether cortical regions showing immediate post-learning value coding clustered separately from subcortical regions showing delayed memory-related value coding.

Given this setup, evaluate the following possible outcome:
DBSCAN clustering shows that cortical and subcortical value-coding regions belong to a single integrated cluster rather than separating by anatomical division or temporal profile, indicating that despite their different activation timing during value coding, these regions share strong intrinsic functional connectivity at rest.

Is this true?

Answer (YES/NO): NO